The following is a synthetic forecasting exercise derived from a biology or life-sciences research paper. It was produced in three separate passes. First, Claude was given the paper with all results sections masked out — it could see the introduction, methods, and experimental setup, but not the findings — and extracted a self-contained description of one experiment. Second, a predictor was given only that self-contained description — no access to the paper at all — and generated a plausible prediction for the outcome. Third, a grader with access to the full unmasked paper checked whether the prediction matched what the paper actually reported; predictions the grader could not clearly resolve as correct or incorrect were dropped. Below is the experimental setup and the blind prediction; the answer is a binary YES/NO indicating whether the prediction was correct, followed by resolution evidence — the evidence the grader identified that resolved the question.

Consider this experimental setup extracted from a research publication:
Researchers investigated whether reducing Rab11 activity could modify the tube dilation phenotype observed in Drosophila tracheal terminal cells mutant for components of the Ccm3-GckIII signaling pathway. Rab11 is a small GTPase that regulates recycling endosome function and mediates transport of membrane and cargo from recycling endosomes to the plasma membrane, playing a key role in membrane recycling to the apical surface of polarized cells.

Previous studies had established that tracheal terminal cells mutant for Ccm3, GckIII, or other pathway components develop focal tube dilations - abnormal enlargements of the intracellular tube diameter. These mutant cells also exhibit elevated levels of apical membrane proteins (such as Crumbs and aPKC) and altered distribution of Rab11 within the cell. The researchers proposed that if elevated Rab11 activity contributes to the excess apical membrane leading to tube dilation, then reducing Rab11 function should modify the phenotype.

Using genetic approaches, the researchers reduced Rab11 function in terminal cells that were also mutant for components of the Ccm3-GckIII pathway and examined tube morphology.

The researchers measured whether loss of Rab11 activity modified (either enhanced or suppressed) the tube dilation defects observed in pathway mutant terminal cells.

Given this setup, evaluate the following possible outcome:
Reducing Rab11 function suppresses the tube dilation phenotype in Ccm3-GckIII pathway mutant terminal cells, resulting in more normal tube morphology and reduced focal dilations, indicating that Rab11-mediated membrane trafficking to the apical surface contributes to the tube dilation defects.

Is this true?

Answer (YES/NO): YES